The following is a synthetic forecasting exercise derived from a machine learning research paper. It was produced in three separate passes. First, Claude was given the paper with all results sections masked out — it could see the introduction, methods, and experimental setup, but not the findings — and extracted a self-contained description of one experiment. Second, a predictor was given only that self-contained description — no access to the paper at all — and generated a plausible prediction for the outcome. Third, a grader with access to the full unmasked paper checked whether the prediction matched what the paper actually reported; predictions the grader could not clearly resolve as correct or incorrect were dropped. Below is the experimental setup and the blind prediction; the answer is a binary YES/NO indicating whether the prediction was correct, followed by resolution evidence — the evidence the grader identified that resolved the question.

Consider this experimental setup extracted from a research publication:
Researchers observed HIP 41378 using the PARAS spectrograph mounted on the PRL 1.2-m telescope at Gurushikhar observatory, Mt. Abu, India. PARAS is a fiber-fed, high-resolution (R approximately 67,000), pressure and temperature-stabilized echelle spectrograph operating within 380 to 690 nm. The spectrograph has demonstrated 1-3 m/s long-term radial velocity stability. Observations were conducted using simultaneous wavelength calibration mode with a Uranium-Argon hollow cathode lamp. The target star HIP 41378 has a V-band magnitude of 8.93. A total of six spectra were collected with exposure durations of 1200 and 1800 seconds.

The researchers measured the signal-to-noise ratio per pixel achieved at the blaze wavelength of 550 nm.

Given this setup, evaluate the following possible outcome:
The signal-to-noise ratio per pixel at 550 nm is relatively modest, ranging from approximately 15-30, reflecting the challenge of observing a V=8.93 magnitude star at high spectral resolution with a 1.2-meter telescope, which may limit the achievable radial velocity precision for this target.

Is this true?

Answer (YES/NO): NO